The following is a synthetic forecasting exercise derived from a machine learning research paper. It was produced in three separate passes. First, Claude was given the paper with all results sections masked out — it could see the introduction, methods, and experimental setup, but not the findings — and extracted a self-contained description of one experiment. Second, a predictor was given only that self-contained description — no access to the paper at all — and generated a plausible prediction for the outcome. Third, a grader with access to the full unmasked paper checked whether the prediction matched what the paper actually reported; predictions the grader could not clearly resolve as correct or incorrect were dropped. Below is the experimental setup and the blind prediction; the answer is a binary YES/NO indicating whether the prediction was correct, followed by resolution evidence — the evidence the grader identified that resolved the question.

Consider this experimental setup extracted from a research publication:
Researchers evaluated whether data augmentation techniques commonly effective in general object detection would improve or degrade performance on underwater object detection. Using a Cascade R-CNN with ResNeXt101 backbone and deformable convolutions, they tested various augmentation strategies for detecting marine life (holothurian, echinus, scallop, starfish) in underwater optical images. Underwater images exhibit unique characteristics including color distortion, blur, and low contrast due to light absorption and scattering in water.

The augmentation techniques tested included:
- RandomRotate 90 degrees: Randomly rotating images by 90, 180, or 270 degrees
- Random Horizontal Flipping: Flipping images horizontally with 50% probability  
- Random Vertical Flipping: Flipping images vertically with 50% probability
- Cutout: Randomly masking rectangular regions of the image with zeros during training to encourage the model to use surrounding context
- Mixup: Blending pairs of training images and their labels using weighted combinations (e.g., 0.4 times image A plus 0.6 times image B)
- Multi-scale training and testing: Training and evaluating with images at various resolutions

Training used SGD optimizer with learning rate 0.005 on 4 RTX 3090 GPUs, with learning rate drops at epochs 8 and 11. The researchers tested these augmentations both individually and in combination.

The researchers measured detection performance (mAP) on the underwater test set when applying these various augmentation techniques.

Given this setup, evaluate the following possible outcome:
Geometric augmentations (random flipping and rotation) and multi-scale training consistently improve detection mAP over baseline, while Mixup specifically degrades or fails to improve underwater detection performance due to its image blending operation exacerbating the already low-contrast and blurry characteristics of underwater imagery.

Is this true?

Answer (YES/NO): NO